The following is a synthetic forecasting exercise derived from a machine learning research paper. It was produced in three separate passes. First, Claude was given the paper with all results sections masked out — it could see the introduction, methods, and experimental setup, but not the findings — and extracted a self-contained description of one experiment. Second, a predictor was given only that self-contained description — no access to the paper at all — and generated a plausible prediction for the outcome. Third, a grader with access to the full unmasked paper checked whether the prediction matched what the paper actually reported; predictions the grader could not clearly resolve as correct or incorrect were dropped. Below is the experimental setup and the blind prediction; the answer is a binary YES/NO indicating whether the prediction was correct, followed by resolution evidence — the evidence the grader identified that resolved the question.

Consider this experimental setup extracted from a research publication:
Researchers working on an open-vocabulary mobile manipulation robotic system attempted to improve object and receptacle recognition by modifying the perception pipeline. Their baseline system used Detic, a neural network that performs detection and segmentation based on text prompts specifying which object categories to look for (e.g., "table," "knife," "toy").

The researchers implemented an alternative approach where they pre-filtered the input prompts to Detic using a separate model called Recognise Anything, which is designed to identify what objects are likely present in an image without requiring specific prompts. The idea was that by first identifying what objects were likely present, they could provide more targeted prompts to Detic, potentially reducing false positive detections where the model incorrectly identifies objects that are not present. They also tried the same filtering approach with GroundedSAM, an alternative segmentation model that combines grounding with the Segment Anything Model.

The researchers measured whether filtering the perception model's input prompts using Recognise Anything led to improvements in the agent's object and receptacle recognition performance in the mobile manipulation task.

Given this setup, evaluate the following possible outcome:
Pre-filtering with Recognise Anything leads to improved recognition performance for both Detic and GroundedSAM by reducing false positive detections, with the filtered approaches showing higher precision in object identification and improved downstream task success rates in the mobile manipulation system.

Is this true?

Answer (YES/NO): NO